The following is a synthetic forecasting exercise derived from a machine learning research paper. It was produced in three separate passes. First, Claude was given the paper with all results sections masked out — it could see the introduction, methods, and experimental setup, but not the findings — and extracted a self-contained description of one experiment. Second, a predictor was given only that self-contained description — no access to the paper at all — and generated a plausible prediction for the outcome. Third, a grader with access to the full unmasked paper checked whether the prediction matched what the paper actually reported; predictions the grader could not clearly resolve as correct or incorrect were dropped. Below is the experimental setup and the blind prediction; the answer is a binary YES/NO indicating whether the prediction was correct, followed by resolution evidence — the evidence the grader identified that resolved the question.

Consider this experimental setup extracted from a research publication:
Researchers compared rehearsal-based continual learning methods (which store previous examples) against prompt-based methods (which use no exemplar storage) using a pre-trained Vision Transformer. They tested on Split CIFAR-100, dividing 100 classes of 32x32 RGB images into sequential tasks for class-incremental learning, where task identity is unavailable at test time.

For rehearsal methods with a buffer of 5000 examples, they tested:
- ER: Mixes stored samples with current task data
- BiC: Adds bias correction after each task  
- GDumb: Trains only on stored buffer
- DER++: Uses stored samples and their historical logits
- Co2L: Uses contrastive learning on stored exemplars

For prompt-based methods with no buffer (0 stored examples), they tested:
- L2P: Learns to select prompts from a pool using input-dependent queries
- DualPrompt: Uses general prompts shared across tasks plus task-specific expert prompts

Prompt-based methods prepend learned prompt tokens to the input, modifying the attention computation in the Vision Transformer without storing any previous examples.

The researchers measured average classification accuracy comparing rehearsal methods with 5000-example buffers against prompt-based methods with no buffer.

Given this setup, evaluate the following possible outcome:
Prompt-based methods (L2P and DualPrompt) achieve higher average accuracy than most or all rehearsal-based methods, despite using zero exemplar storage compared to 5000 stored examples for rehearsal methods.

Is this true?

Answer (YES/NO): YES